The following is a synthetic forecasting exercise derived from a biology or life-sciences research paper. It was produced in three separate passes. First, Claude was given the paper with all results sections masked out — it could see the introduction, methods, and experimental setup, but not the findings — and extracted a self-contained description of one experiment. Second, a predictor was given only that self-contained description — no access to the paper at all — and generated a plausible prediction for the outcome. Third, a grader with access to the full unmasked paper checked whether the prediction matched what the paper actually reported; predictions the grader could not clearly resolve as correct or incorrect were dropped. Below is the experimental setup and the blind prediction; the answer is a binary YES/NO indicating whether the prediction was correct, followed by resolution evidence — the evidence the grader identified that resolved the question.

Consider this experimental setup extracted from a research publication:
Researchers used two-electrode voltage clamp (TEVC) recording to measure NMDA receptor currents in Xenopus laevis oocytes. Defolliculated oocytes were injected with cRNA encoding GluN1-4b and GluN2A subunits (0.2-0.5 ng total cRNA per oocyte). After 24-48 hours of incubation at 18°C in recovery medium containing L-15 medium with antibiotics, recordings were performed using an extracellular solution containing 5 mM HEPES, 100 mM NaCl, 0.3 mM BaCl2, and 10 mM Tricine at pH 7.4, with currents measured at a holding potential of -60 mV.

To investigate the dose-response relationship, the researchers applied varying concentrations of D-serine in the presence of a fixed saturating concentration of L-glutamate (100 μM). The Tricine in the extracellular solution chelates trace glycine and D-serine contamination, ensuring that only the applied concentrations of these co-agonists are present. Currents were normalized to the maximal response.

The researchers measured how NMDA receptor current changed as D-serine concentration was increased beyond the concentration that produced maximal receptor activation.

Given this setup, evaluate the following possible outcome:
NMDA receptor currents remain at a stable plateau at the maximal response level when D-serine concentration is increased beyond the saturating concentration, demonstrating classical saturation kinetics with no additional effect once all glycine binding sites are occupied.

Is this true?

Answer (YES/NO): NO